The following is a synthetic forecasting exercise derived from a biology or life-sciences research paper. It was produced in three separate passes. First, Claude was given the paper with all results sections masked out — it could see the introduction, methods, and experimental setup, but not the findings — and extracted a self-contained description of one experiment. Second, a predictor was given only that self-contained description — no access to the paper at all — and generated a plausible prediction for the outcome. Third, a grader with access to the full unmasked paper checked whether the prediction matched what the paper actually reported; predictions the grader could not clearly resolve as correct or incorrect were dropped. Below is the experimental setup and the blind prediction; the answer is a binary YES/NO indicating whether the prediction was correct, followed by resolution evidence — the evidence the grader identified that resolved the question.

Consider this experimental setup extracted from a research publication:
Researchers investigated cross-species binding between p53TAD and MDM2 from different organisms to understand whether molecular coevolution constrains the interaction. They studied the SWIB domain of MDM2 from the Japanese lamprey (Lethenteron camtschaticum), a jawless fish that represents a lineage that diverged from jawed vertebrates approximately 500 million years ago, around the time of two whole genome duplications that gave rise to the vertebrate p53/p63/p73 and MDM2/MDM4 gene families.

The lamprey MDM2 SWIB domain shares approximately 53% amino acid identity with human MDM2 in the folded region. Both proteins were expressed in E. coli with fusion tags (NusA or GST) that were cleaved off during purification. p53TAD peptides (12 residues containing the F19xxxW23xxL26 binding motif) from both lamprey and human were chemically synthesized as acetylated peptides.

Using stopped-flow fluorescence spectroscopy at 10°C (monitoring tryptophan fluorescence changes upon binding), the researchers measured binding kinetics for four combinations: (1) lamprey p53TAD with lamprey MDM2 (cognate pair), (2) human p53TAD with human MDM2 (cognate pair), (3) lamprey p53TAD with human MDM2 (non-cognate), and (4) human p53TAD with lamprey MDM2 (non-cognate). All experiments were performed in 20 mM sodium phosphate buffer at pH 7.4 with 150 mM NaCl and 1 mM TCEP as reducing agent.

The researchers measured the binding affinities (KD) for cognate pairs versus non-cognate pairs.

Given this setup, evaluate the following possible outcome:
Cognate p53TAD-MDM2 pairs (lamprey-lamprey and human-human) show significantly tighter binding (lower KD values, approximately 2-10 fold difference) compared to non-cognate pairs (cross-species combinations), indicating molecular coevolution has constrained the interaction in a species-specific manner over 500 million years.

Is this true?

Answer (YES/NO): NO